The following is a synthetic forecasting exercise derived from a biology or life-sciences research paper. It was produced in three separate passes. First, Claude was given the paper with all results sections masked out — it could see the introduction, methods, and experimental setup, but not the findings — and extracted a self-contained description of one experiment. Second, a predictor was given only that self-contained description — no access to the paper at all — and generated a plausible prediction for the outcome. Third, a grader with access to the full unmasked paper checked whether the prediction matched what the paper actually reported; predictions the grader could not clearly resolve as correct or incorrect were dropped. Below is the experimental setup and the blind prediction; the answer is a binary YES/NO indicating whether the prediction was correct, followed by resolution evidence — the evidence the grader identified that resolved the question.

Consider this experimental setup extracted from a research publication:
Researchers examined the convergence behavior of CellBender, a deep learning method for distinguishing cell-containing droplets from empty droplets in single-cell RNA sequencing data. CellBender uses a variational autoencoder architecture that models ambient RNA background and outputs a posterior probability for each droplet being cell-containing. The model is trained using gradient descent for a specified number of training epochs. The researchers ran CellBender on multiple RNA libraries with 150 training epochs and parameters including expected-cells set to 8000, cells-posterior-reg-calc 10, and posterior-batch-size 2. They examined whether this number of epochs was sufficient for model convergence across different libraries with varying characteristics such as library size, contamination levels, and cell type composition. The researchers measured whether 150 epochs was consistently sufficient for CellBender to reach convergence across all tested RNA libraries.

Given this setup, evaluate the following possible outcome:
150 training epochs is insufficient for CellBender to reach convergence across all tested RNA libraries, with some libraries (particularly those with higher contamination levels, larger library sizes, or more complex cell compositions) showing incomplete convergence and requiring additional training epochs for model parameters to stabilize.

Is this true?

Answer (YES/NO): NO